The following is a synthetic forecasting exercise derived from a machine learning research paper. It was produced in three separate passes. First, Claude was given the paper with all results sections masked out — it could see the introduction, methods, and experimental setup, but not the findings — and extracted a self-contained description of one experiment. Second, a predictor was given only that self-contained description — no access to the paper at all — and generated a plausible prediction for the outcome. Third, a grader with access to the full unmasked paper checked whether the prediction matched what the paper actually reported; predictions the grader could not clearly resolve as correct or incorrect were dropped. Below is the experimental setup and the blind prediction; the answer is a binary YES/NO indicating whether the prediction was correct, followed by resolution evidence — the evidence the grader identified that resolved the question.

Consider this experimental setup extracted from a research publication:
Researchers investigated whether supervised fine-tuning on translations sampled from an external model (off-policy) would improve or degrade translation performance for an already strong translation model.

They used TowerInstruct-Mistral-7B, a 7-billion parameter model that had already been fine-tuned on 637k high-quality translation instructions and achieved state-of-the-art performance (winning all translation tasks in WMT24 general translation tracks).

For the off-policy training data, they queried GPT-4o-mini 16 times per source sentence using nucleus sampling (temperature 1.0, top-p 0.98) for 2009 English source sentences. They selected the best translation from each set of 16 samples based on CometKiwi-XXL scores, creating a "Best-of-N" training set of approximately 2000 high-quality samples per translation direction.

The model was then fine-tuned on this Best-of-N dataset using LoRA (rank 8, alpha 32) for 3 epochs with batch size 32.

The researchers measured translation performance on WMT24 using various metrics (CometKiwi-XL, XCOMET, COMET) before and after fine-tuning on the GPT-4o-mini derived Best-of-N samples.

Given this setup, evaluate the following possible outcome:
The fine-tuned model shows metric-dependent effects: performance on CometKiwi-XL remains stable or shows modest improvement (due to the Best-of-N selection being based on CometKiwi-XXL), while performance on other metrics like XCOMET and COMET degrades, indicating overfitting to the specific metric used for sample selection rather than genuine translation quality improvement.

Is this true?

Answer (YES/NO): NO